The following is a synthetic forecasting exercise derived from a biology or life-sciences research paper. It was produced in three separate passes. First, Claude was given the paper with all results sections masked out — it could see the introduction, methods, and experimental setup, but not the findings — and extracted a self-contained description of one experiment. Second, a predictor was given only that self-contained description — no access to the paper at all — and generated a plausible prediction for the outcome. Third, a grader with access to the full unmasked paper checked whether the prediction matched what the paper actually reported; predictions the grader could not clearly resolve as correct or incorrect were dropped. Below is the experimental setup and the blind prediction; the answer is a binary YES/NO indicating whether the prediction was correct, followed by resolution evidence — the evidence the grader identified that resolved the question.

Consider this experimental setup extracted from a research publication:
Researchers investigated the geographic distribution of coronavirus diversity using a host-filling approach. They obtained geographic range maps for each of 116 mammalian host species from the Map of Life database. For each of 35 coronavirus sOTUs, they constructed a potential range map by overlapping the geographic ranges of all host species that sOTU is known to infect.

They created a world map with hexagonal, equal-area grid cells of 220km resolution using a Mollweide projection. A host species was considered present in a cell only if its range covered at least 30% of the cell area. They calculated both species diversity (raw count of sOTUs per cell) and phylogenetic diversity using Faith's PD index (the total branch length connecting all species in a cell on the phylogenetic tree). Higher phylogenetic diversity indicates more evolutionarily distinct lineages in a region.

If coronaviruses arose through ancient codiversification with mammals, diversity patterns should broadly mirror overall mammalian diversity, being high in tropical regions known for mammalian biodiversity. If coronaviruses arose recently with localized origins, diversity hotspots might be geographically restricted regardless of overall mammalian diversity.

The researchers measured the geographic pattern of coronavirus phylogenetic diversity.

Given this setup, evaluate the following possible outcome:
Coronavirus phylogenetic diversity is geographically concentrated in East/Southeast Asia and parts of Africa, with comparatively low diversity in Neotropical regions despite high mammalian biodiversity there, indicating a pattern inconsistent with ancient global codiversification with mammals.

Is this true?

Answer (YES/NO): NO